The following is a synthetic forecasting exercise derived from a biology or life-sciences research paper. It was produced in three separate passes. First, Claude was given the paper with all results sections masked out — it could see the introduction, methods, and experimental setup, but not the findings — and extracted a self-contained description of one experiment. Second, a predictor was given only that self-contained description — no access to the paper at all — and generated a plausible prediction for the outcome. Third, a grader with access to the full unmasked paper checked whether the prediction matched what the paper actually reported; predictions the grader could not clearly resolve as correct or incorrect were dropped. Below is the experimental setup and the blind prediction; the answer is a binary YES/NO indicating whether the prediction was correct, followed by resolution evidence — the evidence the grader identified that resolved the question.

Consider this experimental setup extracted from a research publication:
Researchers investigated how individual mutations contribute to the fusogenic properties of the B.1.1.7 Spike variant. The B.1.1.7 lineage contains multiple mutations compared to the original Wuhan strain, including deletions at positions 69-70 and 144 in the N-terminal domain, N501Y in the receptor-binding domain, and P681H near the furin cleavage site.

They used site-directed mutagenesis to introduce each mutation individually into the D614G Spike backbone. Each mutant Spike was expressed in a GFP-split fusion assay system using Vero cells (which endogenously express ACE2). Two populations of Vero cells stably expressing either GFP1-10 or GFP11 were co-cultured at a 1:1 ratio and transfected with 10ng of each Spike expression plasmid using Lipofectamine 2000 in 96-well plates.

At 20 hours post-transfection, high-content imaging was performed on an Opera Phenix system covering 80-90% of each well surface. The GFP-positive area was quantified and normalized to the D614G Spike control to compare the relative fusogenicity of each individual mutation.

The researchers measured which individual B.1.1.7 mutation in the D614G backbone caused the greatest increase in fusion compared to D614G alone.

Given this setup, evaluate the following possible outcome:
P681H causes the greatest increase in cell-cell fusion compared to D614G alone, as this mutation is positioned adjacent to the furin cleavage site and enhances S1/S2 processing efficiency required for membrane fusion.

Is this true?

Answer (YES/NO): YES